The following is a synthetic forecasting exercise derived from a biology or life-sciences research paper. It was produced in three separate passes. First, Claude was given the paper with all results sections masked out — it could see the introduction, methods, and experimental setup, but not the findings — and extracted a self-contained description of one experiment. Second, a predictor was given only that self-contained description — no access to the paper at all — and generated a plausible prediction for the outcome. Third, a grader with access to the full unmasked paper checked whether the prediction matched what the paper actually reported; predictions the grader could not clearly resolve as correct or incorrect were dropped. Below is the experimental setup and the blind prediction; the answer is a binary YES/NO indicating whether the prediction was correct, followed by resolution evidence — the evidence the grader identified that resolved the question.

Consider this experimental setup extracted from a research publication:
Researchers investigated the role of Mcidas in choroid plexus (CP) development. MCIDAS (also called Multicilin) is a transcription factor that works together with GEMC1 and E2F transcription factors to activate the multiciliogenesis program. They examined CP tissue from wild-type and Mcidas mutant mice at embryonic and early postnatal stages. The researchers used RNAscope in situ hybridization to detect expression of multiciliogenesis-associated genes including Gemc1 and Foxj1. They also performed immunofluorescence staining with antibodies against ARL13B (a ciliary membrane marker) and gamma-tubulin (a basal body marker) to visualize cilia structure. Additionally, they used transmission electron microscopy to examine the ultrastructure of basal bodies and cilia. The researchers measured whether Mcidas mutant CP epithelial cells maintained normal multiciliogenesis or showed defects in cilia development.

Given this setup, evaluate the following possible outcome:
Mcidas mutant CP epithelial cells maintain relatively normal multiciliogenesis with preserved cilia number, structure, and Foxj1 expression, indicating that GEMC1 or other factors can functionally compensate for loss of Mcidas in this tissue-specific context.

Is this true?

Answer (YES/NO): NO